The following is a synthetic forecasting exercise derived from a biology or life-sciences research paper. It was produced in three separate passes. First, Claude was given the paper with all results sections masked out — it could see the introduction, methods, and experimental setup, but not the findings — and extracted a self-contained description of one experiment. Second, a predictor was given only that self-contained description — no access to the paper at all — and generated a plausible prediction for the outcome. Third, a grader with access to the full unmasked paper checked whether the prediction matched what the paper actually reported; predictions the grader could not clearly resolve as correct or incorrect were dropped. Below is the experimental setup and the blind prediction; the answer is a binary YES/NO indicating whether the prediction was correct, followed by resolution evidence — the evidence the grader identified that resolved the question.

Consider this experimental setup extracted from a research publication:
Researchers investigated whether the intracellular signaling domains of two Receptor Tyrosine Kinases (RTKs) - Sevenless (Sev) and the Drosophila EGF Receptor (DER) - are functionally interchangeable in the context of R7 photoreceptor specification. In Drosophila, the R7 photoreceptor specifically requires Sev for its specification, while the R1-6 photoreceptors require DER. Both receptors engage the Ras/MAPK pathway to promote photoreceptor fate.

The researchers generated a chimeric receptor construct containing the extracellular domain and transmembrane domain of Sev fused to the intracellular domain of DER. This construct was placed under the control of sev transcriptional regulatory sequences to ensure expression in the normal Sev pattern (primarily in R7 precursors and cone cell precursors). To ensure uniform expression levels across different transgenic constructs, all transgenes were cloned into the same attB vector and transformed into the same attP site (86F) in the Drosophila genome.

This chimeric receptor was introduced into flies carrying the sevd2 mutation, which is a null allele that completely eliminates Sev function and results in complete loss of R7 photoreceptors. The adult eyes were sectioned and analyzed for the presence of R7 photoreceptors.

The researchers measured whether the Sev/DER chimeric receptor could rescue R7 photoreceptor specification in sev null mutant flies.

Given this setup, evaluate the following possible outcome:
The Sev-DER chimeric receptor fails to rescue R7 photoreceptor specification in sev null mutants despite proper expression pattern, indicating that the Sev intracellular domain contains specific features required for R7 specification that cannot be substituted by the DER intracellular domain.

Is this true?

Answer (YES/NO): NO